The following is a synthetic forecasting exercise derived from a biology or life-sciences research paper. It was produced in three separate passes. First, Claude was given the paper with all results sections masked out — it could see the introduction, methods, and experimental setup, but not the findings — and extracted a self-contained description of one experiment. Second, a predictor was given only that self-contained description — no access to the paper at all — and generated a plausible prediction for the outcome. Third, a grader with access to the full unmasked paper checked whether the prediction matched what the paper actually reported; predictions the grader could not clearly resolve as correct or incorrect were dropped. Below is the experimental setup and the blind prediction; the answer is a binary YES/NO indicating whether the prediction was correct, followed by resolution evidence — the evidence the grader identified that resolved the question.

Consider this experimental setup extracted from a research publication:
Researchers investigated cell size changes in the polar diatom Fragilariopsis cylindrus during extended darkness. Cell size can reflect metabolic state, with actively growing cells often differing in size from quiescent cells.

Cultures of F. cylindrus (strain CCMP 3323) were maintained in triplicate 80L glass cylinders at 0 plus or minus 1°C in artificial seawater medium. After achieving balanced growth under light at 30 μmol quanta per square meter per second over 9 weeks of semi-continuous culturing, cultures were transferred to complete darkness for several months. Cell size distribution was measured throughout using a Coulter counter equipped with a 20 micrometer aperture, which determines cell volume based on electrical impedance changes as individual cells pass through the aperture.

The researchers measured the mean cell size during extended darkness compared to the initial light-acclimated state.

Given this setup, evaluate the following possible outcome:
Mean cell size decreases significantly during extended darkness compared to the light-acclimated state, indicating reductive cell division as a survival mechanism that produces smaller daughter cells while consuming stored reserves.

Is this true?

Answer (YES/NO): NO